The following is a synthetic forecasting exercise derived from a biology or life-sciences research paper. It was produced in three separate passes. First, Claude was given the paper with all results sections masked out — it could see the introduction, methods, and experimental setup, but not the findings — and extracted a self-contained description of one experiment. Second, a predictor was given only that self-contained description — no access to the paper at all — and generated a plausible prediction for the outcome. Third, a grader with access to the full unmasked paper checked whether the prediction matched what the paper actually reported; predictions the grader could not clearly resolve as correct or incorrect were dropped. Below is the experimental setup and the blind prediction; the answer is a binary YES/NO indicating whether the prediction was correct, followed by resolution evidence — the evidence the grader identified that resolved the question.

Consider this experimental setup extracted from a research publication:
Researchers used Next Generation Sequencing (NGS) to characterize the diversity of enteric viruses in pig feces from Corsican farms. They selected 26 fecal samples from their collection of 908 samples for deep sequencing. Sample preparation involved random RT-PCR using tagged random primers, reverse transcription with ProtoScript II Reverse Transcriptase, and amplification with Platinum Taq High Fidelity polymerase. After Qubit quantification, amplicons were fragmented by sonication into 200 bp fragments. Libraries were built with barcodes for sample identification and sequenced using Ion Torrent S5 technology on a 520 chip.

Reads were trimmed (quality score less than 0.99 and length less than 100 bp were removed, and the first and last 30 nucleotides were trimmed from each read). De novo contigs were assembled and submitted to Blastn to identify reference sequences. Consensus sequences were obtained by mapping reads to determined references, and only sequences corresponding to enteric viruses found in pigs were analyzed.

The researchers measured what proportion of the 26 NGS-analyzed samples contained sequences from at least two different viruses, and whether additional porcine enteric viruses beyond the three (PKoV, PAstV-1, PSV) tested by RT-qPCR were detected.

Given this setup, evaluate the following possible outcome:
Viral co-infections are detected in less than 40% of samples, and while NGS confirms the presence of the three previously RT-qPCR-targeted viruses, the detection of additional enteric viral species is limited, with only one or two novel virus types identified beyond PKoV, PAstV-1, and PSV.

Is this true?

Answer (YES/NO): NO